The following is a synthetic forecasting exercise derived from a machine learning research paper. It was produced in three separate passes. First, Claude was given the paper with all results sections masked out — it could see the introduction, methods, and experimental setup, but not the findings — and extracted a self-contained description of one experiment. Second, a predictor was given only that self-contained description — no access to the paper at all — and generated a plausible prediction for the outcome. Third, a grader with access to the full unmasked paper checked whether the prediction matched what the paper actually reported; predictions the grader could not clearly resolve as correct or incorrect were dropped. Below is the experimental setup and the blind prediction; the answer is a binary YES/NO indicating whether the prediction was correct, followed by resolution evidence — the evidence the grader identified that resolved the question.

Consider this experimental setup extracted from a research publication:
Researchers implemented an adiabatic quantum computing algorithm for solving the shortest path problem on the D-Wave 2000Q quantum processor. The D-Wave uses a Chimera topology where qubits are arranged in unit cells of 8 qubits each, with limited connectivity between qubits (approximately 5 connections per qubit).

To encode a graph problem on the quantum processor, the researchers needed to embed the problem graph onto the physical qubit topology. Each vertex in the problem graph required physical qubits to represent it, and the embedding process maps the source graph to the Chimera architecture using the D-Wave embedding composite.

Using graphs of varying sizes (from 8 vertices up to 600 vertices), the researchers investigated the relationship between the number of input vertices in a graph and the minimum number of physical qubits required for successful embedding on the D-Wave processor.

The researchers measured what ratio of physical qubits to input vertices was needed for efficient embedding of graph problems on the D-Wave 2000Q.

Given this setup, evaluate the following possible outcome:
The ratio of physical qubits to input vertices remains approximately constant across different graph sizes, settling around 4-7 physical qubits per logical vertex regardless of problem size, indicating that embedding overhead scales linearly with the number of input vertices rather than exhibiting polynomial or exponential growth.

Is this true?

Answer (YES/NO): NO